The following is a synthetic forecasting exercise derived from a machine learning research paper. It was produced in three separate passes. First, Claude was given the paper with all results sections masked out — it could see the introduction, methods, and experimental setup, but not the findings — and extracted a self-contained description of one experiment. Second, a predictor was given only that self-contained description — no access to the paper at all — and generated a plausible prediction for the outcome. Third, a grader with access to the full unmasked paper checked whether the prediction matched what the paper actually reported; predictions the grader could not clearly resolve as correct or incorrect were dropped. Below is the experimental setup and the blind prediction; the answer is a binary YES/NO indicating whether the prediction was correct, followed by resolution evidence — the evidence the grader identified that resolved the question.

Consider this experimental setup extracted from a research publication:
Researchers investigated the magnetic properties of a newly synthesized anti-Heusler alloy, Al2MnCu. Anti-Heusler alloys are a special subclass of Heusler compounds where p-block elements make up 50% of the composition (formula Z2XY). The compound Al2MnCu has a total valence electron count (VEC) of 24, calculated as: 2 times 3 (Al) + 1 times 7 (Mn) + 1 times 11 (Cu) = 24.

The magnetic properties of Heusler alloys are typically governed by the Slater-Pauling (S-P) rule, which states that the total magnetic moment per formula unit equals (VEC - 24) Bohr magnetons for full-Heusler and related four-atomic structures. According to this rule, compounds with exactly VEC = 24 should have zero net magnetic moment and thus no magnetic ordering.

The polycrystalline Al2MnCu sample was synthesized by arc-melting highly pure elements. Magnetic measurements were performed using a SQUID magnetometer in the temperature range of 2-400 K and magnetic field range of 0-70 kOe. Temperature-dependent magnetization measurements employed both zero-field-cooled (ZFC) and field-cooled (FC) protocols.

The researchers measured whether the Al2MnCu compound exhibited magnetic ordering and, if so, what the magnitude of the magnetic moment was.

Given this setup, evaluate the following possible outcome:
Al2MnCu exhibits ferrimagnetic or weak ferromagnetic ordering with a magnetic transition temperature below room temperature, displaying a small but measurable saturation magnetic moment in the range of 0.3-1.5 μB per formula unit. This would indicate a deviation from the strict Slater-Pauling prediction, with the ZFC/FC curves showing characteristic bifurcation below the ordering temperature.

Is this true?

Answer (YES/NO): NO